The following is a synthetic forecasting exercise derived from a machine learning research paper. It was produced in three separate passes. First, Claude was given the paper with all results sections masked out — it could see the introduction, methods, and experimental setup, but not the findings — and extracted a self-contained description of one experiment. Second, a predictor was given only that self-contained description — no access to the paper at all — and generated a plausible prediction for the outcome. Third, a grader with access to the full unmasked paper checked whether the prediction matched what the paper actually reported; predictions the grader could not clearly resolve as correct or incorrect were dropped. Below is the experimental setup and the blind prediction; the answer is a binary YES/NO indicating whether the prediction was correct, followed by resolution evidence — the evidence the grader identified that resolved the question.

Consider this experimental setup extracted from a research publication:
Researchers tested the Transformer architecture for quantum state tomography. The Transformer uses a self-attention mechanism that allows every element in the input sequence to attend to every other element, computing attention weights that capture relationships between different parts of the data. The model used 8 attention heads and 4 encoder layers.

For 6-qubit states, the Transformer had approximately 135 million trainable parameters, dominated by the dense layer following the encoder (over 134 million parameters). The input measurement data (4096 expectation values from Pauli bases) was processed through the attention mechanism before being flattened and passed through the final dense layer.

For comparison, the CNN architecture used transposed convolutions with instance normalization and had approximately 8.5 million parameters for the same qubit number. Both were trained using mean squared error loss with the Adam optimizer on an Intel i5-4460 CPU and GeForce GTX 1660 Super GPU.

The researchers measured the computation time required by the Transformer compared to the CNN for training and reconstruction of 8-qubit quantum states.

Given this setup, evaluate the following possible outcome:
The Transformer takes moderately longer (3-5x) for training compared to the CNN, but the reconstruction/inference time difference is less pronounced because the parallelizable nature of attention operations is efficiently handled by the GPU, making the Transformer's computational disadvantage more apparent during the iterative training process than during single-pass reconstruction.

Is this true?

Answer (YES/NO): NO